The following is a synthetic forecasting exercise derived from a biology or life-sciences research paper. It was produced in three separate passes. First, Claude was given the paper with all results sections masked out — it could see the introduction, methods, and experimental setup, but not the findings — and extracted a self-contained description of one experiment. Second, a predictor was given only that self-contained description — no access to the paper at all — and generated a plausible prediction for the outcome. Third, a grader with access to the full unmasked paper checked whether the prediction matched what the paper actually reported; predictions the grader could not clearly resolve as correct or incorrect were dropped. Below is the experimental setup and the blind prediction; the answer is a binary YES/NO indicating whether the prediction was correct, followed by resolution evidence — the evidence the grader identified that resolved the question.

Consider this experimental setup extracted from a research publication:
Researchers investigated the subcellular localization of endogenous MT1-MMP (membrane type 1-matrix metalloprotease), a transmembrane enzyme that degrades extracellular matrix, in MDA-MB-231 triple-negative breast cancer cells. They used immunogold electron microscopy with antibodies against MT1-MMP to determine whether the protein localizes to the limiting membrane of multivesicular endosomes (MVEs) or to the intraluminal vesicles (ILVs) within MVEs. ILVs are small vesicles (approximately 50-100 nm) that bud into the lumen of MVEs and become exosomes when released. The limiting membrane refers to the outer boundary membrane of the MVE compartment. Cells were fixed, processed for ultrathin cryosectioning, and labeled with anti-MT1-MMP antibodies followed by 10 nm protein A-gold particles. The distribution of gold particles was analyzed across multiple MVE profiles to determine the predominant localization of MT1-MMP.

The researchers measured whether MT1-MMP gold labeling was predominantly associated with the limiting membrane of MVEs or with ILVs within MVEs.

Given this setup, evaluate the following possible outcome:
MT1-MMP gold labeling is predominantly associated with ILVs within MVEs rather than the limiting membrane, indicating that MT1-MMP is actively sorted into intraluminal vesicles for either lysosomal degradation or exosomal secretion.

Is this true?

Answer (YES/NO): YES